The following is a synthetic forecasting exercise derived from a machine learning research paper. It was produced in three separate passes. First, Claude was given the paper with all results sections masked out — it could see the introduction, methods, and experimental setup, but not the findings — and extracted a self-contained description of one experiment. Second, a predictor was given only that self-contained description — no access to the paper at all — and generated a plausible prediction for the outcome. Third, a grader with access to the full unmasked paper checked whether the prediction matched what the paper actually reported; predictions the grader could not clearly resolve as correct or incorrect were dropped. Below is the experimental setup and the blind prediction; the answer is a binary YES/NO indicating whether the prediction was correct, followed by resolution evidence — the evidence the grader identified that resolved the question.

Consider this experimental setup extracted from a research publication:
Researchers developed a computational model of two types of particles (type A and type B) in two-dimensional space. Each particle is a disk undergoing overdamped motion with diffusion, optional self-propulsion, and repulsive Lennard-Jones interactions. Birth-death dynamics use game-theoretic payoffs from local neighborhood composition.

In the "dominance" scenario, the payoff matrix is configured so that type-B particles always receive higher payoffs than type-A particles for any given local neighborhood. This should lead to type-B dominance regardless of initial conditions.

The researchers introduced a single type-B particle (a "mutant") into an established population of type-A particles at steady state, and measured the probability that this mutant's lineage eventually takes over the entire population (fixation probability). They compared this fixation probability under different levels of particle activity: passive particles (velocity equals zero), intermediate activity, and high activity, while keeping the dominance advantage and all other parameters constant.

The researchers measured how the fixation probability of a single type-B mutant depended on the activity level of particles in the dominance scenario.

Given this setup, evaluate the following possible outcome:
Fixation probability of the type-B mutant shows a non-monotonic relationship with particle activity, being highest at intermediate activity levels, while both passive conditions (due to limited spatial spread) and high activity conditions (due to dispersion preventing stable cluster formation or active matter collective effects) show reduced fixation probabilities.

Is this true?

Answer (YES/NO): NO